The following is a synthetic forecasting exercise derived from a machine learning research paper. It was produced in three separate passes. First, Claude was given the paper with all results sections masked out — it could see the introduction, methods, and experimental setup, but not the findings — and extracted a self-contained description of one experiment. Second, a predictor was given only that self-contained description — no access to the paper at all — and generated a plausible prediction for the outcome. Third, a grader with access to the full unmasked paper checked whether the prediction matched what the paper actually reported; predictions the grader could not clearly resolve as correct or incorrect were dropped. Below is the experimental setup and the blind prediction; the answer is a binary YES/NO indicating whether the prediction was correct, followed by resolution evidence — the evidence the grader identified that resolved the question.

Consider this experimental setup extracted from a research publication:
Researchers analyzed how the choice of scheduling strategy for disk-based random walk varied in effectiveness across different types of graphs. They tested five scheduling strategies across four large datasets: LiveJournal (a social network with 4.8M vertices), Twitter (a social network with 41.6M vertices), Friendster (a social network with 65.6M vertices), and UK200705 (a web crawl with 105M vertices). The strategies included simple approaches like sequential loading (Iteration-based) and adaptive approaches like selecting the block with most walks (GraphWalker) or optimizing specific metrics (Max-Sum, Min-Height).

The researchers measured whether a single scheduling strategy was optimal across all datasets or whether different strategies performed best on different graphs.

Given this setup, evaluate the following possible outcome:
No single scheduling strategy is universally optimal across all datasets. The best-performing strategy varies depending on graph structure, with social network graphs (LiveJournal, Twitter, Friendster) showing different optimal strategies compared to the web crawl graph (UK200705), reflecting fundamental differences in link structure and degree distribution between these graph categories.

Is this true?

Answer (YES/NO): NO